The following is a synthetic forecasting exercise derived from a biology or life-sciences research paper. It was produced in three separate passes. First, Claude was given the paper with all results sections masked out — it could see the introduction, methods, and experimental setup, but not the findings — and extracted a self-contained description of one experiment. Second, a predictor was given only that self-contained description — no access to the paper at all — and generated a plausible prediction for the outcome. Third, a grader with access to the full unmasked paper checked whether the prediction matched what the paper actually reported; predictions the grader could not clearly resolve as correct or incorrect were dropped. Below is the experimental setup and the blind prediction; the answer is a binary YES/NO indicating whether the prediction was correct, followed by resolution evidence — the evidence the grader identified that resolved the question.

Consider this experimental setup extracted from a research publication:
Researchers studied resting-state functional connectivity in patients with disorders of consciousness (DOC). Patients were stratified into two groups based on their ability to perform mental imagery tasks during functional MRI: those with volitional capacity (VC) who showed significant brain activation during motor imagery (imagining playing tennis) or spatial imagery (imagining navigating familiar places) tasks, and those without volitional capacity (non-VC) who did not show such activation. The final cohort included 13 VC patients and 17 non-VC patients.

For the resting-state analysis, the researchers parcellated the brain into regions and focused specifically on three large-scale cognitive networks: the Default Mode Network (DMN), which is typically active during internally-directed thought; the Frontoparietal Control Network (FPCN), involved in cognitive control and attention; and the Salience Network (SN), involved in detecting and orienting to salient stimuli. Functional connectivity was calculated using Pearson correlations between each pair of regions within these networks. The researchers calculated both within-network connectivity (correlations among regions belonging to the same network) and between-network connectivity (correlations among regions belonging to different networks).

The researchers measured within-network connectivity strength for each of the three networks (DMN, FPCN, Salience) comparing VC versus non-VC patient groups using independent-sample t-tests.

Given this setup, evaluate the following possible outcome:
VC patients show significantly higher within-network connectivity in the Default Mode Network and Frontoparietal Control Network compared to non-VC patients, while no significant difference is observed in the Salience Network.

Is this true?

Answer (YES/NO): NO